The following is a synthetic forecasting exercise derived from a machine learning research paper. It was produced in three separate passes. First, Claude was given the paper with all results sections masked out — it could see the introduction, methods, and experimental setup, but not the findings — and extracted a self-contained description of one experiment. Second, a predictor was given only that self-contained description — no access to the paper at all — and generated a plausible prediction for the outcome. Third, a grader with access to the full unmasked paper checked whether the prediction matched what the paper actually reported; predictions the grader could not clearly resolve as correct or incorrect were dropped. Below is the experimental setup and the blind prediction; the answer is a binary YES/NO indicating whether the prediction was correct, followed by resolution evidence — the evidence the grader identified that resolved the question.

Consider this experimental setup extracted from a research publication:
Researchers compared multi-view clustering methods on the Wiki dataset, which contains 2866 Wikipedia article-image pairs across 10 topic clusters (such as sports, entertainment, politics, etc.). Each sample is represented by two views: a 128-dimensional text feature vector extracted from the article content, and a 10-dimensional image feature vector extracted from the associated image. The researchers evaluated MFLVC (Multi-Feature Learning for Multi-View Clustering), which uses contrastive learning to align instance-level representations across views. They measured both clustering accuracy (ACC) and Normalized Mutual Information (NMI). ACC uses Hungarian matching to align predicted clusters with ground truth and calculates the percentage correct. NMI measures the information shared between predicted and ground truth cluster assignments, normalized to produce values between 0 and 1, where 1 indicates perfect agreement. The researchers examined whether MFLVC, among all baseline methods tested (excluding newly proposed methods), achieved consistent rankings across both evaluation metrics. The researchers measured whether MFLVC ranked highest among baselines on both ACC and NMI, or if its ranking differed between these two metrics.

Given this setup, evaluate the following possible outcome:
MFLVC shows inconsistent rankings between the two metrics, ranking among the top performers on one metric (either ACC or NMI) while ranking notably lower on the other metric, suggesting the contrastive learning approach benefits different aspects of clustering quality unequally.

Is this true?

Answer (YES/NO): NO